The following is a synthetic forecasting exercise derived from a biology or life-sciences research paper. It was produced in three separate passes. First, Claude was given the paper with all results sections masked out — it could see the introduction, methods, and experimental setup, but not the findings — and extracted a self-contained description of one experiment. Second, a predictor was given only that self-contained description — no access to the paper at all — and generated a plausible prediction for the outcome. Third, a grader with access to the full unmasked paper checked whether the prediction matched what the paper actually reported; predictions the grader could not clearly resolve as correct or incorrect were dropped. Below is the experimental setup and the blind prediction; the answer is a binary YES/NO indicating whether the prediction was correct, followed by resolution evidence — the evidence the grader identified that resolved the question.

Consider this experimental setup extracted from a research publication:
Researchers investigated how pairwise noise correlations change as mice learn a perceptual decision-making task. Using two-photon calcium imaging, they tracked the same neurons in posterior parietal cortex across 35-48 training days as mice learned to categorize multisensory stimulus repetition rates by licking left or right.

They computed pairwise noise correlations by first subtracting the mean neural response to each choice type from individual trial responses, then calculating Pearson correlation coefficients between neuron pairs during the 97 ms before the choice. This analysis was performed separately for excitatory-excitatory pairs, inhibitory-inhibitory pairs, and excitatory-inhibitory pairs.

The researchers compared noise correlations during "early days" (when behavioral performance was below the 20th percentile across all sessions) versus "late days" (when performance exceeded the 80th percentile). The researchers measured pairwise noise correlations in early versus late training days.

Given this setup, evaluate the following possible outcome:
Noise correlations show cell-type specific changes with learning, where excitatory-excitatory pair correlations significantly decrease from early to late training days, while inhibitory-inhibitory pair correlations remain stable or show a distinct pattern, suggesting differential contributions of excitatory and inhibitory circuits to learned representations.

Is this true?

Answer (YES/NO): NO